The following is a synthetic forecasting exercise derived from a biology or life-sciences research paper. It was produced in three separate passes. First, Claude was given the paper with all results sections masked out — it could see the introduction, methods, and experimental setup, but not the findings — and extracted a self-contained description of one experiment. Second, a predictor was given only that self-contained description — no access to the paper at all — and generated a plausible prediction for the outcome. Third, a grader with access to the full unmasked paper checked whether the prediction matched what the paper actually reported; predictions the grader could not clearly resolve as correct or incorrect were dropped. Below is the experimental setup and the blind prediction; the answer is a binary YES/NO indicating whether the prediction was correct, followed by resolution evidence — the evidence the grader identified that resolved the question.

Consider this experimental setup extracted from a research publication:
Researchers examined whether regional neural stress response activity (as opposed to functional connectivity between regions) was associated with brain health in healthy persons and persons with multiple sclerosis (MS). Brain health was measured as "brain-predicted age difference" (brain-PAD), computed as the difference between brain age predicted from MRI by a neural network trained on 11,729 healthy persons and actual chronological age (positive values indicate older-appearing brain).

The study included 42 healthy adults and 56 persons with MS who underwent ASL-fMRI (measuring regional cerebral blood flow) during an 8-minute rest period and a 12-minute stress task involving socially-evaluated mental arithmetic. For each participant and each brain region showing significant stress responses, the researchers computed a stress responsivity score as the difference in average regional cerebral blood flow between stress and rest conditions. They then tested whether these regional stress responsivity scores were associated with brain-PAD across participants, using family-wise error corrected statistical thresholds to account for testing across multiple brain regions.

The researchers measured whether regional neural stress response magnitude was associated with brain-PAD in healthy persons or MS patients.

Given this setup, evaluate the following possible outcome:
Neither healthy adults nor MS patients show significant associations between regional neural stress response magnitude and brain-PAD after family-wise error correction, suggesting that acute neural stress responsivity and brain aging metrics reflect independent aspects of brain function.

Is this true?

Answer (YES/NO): YES